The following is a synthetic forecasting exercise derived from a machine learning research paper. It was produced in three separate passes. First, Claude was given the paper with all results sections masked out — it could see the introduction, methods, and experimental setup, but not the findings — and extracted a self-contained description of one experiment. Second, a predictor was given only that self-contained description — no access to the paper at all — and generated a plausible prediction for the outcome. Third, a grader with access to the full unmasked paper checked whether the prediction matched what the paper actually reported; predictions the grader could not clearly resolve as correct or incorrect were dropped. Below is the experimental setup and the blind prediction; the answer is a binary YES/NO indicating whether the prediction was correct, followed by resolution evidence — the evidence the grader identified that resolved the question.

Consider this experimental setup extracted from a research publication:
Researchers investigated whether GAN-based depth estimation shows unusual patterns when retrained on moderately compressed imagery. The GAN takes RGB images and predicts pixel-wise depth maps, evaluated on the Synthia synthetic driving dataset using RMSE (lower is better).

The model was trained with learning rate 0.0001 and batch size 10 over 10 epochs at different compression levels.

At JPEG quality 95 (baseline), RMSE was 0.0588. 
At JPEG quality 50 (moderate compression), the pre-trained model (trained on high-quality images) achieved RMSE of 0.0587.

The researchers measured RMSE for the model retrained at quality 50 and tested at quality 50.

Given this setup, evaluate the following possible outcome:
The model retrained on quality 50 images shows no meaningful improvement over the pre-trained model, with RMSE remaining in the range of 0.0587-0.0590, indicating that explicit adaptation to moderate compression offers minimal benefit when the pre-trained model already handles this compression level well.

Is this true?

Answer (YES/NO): NO